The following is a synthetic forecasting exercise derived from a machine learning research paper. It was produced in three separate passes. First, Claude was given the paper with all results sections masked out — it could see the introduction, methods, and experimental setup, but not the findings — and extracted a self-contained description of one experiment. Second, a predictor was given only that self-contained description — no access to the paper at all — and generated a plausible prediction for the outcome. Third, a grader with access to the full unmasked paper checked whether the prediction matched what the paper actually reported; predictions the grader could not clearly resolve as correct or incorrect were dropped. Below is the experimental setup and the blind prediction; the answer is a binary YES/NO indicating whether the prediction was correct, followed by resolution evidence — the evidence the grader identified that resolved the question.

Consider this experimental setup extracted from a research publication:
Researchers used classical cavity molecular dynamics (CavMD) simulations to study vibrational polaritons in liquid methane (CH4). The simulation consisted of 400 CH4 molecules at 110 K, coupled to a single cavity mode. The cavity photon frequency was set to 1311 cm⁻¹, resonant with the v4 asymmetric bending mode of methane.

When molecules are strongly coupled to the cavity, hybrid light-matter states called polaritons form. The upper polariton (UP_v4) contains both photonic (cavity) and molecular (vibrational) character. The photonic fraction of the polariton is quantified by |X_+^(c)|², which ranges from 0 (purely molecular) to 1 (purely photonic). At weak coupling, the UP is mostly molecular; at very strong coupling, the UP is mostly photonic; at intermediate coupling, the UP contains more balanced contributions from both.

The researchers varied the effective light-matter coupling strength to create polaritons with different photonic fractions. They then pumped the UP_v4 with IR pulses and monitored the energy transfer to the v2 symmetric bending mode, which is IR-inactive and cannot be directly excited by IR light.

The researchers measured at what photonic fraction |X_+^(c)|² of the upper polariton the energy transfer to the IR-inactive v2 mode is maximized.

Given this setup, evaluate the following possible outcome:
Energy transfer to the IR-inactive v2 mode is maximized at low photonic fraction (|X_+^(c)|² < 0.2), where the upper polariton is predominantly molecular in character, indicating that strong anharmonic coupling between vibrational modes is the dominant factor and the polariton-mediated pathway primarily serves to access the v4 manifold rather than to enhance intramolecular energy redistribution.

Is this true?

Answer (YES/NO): NO